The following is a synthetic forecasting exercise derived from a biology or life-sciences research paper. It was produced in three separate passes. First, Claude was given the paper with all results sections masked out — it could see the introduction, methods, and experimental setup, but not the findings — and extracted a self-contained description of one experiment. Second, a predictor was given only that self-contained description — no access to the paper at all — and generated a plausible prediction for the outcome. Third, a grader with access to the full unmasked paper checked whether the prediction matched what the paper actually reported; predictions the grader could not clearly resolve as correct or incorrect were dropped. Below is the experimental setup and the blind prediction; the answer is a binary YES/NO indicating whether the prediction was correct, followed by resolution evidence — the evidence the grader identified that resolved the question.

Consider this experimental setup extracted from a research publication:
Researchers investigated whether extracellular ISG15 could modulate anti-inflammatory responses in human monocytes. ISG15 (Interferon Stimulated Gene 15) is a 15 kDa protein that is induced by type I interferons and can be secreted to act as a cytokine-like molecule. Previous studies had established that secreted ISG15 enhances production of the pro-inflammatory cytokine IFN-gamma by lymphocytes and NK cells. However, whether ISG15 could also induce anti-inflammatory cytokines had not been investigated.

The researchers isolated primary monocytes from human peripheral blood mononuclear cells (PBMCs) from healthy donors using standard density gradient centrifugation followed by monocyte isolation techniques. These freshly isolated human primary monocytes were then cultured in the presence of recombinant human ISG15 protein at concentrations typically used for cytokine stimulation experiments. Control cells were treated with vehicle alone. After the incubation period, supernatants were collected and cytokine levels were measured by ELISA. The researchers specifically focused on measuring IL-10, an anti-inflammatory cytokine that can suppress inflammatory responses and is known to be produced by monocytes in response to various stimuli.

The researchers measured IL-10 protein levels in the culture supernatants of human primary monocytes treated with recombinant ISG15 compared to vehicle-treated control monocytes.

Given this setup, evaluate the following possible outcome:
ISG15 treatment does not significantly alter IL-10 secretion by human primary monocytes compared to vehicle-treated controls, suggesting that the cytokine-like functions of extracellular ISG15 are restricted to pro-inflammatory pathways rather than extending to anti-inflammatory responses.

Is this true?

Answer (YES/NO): NO